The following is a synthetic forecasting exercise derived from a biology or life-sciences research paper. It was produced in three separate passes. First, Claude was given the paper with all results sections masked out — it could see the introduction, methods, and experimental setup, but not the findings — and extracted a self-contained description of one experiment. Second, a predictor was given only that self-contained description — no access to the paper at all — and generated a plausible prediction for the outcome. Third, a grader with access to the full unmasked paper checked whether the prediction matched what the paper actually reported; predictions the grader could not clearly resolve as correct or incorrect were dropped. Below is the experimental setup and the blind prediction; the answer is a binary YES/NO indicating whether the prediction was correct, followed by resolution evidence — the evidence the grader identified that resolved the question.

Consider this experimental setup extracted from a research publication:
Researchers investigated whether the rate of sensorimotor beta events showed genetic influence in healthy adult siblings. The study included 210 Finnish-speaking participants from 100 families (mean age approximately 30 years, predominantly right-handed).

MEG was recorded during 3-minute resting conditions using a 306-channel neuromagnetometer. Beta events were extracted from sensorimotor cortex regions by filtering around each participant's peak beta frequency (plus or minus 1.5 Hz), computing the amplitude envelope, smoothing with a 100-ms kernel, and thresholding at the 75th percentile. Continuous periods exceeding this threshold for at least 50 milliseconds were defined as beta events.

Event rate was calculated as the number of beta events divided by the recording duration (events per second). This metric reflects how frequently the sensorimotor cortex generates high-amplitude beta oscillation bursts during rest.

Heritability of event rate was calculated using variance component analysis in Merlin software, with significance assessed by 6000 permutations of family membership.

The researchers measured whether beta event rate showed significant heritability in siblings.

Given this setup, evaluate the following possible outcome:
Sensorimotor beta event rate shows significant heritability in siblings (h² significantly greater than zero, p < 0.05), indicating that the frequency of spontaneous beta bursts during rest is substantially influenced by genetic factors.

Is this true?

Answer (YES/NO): NO